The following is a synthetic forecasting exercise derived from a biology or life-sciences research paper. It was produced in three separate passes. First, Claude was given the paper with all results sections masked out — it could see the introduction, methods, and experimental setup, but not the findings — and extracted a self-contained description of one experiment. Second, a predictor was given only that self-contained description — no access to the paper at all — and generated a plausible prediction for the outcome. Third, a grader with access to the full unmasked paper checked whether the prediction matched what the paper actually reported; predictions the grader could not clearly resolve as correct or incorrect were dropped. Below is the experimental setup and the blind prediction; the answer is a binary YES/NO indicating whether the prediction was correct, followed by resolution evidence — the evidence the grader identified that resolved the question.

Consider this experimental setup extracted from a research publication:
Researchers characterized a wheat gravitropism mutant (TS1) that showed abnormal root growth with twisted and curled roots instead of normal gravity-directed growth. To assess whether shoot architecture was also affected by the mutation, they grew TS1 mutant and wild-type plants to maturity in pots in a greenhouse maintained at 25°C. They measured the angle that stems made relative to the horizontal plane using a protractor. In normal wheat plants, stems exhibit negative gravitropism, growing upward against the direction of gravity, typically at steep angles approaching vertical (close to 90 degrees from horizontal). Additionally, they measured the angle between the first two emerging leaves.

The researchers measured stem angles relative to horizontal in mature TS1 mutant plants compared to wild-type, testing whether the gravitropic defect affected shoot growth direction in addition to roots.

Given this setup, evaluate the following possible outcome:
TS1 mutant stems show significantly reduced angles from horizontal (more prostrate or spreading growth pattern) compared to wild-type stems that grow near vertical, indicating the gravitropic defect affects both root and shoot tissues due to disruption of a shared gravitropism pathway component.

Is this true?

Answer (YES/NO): YES